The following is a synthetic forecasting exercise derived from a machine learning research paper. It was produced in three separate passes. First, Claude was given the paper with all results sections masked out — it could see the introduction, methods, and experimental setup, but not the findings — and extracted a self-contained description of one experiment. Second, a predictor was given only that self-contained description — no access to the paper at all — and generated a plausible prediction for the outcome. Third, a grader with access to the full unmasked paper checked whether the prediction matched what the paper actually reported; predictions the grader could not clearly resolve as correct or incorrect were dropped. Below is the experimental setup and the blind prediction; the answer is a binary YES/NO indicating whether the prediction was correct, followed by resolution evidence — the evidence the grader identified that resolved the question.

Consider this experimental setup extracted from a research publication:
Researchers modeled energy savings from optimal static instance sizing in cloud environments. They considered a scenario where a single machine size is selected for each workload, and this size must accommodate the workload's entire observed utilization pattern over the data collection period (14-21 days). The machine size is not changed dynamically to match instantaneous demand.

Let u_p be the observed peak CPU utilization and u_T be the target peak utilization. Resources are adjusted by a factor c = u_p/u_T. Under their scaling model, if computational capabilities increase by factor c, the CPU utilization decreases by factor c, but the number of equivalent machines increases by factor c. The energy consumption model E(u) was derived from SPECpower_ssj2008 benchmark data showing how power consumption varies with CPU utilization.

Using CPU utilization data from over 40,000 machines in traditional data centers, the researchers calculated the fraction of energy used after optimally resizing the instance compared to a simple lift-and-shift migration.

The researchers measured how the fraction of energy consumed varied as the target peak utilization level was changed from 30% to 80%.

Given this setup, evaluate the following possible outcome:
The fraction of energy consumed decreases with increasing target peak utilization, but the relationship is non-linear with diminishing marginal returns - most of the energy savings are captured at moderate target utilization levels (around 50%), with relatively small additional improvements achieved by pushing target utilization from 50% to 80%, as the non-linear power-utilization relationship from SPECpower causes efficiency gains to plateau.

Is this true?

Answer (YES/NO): NO